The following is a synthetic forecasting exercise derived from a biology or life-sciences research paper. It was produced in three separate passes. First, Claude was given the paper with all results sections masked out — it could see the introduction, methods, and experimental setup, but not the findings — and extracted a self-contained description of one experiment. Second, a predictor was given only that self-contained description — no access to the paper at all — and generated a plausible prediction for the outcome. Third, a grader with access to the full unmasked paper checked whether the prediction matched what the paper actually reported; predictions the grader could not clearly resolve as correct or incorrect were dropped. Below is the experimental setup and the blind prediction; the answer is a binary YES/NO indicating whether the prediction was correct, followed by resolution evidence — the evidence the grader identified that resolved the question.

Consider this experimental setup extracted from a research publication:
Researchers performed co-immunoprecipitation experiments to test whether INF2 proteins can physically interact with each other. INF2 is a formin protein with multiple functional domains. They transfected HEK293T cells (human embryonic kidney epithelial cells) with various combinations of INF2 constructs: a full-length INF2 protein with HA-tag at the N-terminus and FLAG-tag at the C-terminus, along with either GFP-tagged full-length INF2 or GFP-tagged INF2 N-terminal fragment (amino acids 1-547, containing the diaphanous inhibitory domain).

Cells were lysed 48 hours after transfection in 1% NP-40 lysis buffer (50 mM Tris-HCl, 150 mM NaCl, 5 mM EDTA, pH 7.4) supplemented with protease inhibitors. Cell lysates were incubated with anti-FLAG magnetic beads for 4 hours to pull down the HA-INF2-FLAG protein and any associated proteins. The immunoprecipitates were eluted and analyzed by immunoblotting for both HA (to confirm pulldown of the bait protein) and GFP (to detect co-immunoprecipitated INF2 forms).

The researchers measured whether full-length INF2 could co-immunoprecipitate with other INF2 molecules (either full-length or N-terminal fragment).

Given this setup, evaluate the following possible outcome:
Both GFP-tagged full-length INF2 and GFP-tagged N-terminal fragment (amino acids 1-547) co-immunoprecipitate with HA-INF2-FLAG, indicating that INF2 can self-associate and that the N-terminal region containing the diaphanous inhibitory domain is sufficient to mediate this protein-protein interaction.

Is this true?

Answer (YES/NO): YES